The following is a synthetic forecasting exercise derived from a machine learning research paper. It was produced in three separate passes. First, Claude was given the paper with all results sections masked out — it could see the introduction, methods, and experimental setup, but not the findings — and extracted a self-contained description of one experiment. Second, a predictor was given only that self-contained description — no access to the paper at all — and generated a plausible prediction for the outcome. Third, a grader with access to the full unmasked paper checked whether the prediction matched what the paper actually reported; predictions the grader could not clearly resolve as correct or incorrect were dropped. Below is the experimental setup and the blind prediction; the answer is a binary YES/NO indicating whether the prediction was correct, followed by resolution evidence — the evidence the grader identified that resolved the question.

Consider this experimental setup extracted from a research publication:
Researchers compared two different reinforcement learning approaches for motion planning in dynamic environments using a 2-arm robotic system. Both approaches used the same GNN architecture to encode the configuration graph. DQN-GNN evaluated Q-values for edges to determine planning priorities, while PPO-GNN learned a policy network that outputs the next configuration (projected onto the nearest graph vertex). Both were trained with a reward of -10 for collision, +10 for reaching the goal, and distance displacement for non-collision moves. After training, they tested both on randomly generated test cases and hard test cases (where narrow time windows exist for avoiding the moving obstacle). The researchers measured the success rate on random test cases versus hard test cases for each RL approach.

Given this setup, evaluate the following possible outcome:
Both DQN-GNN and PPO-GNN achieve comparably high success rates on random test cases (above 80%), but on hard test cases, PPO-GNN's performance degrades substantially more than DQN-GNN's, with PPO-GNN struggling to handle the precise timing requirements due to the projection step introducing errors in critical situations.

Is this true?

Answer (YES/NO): NO